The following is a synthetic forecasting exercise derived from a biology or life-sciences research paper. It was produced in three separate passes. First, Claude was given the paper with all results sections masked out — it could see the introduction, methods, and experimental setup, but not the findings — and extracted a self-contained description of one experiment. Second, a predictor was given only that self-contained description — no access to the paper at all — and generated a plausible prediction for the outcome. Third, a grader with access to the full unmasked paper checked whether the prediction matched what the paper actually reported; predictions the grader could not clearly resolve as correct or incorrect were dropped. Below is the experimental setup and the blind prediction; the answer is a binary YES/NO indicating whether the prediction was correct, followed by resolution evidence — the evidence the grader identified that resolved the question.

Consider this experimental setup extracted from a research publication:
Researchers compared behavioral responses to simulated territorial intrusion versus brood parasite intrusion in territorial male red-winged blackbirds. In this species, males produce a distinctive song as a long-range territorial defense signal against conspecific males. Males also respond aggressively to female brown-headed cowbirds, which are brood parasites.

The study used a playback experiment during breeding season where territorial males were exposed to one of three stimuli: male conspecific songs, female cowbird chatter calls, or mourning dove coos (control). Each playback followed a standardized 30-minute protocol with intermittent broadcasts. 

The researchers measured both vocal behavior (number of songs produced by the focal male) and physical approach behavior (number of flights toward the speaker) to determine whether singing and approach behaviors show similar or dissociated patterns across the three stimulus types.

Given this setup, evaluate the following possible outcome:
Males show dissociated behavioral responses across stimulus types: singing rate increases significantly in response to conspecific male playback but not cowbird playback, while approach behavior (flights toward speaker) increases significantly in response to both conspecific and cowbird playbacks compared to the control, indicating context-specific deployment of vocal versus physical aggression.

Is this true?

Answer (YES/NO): YES